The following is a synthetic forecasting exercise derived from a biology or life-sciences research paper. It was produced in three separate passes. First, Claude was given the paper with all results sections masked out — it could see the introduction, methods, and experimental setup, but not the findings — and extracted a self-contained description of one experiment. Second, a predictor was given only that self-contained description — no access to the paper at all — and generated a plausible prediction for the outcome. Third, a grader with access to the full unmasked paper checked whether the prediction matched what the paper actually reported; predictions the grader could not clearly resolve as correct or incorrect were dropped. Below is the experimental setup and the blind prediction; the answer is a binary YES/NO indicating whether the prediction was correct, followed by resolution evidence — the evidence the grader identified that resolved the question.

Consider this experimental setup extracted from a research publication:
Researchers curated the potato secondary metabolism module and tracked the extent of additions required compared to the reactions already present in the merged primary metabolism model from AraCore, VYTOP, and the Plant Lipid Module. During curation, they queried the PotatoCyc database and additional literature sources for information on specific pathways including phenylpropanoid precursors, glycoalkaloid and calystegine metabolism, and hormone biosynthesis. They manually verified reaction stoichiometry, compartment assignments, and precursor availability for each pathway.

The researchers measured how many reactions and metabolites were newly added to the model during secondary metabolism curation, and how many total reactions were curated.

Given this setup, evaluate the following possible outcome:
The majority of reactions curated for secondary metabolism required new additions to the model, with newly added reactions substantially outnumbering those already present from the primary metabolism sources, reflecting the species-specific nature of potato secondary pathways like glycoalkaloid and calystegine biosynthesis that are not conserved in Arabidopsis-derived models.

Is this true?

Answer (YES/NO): YES